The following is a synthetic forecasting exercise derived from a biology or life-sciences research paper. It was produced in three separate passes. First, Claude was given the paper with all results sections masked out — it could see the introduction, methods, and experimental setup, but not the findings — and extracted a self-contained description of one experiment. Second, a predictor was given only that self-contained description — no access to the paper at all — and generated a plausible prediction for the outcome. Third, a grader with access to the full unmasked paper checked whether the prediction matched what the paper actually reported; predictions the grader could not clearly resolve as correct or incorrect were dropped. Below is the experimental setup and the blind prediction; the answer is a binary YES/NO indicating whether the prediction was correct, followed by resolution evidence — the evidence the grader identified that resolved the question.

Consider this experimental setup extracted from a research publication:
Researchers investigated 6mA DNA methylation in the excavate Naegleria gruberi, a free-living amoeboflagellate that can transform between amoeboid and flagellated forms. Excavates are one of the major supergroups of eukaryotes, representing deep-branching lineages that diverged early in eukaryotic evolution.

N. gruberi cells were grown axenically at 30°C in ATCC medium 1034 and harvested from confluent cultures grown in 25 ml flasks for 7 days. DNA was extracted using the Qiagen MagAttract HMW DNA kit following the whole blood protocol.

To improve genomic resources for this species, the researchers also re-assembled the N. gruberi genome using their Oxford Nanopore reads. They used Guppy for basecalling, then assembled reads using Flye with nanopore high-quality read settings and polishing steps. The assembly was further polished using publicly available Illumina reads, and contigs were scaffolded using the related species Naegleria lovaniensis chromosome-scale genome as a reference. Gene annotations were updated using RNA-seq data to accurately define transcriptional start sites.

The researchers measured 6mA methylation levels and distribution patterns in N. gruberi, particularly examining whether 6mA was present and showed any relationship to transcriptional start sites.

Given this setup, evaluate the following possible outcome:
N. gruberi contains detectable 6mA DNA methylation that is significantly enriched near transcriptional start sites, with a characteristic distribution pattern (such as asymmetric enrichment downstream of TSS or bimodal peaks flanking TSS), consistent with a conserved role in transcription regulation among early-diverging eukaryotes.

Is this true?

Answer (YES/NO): NO